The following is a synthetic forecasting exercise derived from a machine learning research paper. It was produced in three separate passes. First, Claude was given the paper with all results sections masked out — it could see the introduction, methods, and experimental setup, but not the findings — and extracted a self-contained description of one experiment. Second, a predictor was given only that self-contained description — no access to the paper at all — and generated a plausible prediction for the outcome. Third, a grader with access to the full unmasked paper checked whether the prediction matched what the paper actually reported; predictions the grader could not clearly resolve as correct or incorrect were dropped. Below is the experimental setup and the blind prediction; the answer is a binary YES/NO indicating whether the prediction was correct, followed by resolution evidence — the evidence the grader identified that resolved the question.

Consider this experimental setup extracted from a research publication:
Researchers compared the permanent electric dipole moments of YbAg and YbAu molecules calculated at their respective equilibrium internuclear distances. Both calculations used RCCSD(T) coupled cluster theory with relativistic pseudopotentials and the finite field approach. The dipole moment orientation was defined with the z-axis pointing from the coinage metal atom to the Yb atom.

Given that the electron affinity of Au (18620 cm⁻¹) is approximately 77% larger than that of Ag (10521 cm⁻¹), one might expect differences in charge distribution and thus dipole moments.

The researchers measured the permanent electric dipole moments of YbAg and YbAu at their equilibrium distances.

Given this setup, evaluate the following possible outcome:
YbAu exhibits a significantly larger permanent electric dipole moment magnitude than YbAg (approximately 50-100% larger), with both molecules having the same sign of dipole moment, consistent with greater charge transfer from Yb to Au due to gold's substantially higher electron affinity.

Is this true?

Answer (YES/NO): YES